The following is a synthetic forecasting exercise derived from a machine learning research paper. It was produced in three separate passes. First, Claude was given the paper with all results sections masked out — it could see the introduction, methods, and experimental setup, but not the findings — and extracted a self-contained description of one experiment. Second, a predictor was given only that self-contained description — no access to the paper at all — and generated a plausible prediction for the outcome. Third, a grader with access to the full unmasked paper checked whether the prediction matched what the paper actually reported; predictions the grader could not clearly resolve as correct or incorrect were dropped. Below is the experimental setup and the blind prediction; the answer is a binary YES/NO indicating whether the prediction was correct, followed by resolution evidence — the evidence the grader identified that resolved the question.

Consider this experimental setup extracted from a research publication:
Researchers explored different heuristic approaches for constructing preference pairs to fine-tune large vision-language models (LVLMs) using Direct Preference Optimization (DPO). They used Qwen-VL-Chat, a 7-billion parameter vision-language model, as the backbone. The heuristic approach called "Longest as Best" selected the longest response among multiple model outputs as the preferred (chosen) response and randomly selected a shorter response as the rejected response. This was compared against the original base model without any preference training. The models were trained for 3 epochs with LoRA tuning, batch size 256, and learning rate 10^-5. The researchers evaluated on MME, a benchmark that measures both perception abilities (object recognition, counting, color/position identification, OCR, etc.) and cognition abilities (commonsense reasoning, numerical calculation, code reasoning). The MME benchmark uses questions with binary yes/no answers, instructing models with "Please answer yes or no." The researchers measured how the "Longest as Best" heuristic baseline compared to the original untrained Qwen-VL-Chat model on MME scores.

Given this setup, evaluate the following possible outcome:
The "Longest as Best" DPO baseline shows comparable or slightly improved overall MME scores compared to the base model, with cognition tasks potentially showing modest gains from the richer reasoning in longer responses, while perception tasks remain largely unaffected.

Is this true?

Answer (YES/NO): NO